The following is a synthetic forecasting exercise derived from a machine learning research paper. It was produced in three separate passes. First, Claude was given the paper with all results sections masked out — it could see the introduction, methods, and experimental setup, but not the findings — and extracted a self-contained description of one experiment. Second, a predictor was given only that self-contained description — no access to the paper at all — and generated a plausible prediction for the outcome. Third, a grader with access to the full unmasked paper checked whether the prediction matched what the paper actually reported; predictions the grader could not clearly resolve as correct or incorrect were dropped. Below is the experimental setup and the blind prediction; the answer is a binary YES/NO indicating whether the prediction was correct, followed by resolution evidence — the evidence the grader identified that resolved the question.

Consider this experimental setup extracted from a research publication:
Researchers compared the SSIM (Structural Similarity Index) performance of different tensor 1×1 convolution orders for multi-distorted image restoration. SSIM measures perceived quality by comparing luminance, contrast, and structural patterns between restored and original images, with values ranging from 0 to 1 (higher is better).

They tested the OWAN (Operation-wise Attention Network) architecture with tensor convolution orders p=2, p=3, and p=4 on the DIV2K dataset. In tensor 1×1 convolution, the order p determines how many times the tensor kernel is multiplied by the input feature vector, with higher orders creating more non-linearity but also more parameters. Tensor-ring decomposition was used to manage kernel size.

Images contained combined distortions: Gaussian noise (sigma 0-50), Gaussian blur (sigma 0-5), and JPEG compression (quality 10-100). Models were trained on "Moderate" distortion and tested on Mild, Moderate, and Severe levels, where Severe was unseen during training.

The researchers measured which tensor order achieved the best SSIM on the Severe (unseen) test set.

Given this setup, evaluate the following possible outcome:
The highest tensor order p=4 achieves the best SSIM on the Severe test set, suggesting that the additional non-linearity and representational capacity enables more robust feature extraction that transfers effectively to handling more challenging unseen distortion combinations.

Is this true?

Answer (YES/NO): NO